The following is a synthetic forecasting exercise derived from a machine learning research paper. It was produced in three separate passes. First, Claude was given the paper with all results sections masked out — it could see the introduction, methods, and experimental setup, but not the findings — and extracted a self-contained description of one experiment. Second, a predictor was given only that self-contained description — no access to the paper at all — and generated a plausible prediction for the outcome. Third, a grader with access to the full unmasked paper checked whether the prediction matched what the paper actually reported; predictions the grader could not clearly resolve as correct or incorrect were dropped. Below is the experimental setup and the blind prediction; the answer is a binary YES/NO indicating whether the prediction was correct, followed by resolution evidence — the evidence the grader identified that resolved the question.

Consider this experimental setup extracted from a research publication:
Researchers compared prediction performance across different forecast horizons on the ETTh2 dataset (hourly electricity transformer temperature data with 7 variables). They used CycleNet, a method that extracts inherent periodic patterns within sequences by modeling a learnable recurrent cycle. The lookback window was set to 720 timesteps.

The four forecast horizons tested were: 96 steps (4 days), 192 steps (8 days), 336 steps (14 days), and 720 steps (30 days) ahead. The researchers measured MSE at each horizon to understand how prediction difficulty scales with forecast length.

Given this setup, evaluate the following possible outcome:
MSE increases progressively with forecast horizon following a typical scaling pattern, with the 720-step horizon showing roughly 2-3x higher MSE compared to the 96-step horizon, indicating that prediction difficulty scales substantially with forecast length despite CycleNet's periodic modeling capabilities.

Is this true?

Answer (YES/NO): NO